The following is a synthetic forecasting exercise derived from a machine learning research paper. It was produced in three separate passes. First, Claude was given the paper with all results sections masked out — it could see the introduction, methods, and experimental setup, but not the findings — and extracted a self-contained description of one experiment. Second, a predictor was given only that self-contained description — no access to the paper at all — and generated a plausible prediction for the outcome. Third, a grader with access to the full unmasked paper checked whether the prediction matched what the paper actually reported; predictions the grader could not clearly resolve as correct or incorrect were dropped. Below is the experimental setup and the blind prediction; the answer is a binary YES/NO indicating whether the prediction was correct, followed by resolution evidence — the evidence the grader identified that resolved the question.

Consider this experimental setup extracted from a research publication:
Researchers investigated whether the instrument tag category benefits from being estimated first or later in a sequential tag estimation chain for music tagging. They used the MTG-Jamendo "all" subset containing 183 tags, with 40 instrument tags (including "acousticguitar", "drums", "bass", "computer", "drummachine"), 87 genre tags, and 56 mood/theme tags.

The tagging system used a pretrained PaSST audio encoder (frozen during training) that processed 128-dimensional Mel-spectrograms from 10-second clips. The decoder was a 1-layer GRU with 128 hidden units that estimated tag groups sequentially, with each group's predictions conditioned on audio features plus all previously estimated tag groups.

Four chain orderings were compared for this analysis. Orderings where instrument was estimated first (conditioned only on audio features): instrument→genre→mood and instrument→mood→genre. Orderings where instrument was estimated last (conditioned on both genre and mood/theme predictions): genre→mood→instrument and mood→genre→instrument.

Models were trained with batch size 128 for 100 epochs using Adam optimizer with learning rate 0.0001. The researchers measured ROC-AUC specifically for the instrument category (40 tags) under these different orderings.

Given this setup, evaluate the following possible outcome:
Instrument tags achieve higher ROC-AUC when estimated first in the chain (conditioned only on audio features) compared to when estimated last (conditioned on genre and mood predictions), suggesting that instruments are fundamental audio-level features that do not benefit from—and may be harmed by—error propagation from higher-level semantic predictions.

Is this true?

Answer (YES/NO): YES